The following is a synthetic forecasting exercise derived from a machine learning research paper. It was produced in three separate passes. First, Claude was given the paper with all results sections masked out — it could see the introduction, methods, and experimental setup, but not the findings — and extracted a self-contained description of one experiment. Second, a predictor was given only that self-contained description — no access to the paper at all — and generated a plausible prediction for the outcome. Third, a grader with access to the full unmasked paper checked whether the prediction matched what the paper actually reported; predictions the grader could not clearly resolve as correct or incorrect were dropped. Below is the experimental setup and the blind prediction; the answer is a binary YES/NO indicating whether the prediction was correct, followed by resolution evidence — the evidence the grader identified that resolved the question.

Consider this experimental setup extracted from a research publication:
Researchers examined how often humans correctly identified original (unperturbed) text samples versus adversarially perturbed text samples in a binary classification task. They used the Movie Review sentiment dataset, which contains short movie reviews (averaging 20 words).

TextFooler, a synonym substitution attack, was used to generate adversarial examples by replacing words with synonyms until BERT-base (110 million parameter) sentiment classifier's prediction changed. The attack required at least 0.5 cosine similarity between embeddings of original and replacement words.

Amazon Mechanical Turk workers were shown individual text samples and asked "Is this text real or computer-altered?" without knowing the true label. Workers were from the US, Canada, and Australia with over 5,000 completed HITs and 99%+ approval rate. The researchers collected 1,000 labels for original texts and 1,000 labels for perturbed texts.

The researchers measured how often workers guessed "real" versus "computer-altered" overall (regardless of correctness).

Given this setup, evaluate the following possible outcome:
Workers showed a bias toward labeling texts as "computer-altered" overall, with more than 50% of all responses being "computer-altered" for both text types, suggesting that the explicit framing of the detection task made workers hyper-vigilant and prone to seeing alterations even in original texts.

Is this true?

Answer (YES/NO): NO